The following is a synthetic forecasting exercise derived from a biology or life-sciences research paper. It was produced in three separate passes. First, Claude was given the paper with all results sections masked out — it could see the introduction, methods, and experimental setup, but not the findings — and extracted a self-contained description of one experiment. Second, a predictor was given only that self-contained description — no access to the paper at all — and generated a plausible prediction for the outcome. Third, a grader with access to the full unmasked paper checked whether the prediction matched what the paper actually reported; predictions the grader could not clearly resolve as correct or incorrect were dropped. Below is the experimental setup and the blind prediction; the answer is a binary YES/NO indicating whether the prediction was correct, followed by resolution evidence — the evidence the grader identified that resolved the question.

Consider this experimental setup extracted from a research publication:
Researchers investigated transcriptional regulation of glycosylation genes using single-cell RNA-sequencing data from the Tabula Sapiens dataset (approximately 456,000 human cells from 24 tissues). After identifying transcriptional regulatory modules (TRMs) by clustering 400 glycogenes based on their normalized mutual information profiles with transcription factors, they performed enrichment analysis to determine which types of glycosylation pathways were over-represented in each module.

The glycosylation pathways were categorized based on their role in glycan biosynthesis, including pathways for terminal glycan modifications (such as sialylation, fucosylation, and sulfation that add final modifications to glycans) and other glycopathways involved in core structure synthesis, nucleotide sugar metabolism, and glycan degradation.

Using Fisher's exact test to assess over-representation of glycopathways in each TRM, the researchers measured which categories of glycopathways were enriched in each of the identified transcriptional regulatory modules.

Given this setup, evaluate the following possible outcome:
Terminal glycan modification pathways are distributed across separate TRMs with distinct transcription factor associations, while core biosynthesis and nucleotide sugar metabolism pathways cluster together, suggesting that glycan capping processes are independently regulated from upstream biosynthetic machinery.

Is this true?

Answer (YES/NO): NO